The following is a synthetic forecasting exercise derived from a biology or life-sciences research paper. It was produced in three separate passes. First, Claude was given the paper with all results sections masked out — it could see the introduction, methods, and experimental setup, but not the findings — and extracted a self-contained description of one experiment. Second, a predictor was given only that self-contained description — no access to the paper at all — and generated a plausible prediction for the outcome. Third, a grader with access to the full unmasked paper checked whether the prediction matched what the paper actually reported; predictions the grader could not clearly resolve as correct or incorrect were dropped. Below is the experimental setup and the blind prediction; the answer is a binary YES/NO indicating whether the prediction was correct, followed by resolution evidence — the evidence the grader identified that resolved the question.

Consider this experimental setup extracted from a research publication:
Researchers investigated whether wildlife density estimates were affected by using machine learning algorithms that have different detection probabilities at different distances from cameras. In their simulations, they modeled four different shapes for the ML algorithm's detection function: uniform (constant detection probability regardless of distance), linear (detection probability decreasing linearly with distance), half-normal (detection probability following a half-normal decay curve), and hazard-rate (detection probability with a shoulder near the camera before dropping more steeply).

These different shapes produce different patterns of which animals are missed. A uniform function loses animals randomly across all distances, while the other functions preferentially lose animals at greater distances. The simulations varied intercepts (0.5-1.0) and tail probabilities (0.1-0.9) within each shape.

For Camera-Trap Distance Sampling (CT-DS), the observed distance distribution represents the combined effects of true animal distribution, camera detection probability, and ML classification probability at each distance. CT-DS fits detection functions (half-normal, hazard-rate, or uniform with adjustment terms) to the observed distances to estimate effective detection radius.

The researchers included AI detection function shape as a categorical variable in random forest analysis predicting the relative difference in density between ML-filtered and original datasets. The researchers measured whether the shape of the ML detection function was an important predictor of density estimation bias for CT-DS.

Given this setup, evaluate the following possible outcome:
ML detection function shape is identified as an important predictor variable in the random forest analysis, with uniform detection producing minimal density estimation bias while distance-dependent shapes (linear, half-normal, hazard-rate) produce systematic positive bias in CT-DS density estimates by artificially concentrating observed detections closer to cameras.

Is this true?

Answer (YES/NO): NO